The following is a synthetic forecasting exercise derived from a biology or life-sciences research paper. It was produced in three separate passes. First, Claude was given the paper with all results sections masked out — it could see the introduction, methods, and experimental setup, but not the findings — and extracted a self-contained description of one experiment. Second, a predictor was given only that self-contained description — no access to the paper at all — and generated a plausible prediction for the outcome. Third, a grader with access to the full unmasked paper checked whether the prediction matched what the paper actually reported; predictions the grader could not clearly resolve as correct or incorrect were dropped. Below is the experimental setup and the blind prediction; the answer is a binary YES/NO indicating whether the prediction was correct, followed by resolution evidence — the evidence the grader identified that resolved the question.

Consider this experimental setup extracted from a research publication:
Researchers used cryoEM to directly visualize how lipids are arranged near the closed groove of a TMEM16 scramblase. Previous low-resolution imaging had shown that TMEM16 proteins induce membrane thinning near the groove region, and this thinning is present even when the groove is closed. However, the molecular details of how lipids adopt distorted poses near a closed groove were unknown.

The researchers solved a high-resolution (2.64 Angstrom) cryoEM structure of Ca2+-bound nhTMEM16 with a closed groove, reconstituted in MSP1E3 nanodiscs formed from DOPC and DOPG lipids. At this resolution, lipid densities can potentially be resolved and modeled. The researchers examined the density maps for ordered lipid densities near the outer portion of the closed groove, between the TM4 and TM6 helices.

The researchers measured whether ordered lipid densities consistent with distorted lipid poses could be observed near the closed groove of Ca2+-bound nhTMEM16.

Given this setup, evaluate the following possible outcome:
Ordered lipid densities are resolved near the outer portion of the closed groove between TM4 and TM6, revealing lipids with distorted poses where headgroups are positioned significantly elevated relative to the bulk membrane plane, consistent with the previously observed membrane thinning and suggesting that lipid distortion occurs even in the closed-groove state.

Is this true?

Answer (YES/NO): YES